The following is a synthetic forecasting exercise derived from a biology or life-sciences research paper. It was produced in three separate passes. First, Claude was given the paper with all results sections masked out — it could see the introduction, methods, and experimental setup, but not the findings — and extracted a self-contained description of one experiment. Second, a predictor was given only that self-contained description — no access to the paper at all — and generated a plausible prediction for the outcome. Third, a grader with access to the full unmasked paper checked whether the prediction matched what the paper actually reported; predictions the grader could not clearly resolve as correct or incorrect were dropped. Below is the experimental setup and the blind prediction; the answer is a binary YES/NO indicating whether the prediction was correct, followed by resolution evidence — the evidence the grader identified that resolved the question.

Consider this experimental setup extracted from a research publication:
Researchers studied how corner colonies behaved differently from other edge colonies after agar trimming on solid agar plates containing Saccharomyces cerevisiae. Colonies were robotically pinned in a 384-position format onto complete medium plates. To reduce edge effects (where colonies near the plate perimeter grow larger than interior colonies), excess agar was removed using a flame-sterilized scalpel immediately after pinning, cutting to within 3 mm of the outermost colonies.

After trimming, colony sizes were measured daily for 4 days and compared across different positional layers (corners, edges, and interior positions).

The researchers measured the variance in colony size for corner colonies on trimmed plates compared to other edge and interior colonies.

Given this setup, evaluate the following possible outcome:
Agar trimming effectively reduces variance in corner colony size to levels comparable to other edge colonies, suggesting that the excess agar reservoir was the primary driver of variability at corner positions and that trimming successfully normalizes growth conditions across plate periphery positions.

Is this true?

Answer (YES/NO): NO